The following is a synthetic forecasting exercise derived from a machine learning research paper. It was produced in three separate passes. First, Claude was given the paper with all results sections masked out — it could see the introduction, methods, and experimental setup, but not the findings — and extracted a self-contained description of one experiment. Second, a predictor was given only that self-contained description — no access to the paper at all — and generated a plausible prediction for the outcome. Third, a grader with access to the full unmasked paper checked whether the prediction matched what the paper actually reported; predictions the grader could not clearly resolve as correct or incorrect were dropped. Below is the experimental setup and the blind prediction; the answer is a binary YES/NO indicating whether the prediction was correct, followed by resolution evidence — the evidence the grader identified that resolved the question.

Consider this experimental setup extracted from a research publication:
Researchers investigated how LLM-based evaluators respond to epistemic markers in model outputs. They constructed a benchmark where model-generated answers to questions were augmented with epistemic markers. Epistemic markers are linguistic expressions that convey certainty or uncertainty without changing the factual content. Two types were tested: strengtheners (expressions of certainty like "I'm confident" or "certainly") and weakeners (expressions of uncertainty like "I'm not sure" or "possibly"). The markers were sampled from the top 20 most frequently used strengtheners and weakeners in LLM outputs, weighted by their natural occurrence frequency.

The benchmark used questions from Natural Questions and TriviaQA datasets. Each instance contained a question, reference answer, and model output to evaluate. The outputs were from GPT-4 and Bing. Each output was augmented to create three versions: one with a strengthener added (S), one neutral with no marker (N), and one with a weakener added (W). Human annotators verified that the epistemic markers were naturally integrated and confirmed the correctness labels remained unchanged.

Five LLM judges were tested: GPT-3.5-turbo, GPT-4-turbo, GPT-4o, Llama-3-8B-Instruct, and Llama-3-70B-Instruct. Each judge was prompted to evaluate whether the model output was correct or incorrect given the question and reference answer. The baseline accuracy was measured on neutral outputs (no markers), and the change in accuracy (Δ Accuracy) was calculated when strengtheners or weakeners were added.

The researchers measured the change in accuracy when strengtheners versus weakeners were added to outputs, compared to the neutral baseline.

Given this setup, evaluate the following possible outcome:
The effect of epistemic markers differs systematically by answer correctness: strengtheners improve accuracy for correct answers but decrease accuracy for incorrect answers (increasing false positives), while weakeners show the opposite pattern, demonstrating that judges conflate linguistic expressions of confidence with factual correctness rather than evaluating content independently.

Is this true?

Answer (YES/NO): NO